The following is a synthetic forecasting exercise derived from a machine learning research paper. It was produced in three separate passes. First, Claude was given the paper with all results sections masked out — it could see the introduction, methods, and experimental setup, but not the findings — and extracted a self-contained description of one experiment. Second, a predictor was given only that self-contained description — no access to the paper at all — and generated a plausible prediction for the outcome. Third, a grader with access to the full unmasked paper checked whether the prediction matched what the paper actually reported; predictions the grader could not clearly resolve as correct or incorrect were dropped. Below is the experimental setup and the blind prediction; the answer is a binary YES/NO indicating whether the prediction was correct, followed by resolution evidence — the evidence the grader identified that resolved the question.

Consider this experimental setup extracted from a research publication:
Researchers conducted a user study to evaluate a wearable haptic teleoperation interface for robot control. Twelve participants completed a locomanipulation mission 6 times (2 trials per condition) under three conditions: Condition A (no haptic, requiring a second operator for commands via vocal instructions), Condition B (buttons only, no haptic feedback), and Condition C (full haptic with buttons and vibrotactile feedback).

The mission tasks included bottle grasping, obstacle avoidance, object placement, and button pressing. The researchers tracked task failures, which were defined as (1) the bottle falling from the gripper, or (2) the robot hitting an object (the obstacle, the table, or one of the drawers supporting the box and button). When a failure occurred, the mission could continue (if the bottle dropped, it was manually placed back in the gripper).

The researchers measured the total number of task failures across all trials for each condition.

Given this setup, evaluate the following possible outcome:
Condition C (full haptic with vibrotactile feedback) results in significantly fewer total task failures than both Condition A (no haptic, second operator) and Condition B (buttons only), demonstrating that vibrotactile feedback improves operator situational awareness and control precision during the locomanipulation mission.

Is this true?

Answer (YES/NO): NO